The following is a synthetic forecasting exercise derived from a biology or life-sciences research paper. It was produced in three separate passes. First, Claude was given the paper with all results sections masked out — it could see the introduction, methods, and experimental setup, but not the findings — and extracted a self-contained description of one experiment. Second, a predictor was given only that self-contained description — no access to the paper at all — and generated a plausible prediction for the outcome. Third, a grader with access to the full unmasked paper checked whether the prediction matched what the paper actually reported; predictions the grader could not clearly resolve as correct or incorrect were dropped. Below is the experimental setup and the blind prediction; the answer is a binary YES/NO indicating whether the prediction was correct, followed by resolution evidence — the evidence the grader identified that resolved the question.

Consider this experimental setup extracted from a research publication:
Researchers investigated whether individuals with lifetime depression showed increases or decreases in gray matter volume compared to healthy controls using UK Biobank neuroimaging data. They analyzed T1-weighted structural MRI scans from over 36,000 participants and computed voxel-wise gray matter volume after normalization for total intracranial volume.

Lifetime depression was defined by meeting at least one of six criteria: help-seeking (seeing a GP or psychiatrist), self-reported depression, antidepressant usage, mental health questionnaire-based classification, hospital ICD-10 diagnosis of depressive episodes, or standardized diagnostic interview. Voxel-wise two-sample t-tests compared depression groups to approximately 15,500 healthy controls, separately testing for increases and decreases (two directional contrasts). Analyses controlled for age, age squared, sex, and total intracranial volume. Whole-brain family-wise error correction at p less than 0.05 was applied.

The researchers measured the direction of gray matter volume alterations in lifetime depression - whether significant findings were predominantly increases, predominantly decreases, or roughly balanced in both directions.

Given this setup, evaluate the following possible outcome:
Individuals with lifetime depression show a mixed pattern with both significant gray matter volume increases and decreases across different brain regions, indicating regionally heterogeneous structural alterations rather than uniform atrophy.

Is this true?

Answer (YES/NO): YES